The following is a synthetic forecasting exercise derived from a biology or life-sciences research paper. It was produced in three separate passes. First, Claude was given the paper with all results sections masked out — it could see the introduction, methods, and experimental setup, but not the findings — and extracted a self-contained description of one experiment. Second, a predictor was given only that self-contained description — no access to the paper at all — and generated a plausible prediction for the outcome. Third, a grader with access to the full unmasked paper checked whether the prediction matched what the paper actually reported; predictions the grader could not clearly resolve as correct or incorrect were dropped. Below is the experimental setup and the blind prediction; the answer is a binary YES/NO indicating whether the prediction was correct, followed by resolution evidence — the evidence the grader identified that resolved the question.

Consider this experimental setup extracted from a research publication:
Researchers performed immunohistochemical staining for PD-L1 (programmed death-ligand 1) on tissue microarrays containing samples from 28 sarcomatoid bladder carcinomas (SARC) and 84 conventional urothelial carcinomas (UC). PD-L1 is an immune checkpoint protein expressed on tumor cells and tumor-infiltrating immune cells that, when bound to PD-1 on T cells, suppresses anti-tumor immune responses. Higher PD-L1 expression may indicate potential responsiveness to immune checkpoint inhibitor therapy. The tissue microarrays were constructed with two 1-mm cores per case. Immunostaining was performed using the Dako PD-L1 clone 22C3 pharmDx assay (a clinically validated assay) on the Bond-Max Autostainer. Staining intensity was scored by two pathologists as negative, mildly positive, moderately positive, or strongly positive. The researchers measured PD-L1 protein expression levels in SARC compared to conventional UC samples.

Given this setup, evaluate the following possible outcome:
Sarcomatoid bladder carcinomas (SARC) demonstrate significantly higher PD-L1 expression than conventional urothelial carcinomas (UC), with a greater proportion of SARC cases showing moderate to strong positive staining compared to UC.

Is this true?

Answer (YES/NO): YES